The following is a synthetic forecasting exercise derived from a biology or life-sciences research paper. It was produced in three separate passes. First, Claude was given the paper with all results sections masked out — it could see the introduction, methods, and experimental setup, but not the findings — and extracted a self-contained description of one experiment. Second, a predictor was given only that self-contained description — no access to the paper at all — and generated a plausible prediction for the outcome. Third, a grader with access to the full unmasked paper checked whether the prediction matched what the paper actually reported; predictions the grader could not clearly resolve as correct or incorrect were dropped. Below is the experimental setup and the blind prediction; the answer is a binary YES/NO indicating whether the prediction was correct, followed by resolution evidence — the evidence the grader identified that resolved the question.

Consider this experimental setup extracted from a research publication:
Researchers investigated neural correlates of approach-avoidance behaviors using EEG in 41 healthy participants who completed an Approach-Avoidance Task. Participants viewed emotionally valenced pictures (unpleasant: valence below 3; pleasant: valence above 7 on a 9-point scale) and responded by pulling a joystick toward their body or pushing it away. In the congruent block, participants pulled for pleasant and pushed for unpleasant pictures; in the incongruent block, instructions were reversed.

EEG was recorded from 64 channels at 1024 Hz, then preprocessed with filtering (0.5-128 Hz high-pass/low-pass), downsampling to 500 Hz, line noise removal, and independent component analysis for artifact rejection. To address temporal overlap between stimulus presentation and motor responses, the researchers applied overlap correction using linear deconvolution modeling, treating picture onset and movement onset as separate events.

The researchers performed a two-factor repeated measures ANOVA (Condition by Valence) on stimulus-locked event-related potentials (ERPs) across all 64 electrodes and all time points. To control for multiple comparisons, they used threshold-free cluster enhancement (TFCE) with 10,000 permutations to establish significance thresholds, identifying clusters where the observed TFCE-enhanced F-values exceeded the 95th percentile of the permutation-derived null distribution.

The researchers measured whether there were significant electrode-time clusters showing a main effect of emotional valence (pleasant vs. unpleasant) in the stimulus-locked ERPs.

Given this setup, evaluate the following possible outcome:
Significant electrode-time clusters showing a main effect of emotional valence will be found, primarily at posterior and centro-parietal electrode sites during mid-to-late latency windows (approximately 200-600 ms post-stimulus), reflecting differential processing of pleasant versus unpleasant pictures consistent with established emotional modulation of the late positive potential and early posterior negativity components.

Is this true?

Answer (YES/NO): NO